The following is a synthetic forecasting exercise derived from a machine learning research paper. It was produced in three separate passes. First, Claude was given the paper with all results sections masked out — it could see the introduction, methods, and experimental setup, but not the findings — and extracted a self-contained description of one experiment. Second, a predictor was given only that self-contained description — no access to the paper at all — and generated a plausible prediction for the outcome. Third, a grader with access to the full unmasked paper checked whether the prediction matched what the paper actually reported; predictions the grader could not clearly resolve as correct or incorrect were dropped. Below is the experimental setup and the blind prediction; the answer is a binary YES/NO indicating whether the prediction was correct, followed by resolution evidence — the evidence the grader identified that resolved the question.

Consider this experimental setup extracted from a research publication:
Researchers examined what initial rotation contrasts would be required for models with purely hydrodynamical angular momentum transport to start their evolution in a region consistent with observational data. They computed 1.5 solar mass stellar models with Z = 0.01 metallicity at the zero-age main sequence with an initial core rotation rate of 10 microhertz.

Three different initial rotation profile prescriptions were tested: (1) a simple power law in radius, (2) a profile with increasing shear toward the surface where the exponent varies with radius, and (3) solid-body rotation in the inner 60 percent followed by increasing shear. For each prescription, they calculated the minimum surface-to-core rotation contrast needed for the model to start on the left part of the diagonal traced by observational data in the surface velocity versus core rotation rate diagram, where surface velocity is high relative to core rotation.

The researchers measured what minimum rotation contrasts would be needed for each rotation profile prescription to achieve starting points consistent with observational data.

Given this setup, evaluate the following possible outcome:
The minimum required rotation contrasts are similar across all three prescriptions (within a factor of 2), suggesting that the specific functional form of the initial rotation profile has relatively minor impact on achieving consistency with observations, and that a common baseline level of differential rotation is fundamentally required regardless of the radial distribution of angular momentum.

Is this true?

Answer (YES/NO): NO